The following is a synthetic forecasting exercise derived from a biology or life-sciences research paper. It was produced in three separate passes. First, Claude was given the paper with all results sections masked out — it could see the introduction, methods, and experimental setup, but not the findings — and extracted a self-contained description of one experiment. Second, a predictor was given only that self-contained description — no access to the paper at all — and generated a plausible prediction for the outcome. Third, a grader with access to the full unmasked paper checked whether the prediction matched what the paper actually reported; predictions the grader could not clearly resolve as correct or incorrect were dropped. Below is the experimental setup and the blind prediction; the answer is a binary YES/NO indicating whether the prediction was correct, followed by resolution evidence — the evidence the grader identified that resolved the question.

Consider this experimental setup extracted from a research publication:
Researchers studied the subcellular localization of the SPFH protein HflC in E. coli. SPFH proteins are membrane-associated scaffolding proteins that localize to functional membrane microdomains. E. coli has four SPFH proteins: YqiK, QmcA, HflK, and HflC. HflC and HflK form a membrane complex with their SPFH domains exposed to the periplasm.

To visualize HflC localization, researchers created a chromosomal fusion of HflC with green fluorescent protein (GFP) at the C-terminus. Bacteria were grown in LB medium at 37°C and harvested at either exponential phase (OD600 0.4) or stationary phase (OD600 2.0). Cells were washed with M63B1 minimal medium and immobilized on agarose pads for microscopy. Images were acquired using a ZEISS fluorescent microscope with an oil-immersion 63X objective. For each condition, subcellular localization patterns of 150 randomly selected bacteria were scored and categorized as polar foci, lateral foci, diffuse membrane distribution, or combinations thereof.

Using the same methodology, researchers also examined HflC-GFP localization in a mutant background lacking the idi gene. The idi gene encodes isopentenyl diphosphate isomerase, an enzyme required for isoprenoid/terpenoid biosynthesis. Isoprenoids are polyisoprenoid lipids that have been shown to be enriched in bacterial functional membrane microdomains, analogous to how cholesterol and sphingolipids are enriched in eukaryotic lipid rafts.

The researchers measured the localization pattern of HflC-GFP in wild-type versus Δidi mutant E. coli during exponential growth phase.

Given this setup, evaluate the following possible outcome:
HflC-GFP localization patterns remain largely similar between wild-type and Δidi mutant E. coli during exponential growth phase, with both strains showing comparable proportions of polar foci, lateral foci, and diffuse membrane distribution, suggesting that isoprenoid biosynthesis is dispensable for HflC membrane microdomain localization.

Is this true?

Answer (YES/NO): NO